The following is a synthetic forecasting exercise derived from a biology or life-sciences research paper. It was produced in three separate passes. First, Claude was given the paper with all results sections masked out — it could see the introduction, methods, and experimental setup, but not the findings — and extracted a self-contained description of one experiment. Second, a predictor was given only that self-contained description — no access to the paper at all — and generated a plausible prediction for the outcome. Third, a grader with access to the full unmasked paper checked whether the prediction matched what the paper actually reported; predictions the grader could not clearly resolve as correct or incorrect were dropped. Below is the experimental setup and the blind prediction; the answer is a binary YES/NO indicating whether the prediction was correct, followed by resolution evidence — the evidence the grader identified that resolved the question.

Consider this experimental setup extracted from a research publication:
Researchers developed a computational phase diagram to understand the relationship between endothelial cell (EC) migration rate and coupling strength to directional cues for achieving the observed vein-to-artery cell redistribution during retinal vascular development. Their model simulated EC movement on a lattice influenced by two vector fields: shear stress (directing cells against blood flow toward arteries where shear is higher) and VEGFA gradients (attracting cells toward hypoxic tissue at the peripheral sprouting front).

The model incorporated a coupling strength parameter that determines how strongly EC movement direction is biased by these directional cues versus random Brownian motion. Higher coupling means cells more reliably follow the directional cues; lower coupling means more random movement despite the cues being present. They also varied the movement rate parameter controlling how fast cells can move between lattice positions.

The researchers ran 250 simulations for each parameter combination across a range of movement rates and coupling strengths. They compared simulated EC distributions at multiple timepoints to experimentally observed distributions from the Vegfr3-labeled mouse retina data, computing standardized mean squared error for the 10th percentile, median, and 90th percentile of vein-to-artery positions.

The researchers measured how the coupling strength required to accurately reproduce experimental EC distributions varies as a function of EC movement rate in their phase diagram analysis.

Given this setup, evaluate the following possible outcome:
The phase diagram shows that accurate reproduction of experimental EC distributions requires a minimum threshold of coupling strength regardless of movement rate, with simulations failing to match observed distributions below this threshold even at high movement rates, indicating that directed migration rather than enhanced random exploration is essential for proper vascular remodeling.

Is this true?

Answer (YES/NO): NO